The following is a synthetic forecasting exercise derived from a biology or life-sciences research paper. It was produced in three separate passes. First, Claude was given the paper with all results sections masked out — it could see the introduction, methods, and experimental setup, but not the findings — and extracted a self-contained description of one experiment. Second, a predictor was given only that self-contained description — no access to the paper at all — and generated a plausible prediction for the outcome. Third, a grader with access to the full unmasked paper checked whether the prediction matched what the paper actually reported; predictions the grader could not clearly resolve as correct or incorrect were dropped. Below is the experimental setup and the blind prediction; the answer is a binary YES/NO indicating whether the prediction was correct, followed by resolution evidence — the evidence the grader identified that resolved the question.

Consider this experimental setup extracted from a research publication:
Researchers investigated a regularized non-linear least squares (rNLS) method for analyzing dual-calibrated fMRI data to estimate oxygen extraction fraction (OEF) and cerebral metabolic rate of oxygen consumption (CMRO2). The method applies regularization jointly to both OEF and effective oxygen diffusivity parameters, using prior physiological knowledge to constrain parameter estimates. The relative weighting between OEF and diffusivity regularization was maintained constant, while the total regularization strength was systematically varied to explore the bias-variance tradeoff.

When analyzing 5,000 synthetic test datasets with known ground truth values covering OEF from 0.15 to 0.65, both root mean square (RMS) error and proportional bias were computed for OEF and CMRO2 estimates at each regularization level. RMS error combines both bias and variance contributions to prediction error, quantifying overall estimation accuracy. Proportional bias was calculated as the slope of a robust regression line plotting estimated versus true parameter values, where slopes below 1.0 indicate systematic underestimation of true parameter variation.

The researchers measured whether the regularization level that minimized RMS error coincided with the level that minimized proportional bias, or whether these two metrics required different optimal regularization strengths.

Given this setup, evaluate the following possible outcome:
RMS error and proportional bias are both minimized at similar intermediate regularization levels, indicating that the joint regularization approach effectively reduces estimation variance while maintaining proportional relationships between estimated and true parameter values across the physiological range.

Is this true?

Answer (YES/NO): NO